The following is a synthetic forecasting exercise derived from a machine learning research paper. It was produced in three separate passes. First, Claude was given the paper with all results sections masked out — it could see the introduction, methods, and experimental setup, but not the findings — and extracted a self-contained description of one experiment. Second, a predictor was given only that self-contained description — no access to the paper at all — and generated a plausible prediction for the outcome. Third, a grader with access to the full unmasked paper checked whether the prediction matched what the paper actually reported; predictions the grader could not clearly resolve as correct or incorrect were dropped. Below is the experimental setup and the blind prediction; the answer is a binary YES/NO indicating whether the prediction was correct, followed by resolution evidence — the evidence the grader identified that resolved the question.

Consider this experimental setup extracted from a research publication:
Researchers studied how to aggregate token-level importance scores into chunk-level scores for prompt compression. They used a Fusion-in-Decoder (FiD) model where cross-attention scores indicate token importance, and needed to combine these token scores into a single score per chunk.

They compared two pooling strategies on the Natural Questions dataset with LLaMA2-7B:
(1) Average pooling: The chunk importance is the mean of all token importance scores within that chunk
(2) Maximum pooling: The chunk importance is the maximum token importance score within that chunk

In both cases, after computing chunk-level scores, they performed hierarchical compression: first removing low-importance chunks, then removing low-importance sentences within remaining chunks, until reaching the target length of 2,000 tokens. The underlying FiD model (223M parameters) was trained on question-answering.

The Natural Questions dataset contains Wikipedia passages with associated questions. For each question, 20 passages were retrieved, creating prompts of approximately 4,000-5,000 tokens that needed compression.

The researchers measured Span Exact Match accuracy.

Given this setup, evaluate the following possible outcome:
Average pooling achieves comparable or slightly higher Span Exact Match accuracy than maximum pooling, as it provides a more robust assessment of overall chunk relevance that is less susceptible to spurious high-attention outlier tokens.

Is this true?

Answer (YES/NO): YES